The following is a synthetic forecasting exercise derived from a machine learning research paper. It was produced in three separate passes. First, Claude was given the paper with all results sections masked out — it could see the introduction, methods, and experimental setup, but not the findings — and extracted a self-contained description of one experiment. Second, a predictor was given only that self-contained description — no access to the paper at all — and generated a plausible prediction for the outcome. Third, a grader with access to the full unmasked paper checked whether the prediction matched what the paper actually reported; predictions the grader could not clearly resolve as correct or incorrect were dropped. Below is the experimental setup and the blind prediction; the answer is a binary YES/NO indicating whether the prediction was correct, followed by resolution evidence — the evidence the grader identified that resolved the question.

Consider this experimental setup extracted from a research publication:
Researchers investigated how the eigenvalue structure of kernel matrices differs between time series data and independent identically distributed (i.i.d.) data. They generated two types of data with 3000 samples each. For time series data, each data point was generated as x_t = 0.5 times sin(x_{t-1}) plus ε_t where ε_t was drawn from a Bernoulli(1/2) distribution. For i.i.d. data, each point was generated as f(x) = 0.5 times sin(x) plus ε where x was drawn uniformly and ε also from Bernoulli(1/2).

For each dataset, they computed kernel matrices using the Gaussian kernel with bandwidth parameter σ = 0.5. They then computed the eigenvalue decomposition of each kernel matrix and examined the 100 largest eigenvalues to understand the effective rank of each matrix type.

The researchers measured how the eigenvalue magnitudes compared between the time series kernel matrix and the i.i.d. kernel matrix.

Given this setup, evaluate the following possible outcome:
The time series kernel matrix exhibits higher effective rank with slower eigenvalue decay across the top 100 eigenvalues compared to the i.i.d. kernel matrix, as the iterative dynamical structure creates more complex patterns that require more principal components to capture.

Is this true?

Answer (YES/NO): NO